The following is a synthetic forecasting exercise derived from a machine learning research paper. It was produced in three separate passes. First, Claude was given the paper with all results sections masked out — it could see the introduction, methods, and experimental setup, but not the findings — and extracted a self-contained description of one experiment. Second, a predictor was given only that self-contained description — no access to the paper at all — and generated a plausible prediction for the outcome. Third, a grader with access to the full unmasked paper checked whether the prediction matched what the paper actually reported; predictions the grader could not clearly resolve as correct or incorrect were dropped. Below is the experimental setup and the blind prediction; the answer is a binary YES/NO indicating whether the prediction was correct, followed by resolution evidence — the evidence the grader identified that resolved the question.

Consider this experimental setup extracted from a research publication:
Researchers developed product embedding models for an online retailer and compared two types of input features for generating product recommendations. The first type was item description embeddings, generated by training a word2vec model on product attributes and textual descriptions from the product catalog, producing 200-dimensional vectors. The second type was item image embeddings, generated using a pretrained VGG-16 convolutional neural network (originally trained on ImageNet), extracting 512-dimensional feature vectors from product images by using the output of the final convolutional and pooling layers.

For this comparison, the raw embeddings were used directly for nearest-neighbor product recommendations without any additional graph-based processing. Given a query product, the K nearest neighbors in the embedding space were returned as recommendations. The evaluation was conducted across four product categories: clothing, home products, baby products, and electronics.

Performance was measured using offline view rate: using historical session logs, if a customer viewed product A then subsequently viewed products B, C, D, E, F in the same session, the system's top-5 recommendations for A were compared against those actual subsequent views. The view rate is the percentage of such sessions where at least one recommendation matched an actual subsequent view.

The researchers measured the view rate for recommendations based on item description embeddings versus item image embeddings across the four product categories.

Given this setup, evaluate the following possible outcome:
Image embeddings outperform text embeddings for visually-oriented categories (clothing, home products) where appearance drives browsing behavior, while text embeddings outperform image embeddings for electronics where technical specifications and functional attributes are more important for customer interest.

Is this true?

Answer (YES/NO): NO